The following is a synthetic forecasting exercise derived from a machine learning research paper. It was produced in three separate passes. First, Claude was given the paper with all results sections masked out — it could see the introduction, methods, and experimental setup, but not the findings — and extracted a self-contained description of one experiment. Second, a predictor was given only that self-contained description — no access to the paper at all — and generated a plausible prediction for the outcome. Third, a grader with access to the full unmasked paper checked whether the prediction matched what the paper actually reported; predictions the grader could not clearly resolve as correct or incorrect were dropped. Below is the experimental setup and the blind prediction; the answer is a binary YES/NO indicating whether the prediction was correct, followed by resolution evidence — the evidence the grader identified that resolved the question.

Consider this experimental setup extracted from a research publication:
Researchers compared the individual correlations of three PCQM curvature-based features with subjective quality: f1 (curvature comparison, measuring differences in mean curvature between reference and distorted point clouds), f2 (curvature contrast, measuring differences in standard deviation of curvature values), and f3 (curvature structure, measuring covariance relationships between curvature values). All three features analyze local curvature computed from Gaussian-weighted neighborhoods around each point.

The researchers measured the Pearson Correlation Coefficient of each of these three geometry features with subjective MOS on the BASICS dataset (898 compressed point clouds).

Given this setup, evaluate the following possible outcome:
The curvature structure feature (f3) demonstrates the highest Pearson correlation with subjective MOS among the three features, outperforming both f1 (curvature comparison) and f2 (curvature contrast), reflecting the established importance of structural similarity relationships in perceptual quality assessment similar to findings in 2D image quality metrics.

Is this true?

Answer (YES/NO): NO